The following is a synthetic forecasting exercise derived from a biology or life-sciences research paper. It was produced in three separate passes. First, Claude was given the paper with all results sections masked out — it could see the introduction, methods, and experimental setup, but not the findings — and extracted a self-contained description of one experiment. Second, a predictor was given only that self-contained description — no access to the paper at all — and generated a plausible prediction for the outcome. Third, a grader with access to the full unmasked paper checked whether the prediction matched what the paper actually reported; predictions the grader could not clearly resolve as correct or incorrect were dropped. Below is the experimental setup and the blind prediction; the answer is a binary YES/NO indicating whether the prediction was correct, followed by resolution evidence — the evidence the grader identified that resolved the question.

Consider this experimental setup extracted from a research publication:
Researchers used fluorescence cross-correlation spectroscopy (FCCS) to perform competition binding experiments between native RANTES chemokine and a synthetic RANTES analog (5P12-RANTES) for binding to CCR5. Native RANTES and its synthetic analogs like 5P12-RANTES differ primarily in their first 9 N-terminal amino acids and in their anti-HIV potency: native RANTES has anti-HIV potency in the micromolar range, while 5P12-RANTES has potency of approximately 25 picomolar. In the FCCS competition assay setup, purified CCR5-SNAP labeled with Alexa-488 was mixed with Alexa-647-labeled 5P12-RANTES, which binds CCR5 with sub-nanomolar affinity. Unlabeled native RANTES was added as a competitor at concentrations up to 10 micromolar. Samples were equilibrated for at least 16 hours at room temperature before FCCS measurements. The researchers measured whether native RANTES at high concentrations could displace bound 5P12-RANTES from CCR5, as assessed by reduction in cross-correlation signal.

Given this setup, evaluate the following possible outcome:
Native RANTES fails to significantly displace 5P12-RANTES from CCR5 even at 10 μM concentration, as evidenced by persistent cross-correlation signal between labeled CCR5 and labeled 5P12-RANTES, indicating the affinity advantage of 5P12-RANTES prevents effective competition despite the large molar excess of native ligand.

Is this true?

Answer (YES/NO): YES